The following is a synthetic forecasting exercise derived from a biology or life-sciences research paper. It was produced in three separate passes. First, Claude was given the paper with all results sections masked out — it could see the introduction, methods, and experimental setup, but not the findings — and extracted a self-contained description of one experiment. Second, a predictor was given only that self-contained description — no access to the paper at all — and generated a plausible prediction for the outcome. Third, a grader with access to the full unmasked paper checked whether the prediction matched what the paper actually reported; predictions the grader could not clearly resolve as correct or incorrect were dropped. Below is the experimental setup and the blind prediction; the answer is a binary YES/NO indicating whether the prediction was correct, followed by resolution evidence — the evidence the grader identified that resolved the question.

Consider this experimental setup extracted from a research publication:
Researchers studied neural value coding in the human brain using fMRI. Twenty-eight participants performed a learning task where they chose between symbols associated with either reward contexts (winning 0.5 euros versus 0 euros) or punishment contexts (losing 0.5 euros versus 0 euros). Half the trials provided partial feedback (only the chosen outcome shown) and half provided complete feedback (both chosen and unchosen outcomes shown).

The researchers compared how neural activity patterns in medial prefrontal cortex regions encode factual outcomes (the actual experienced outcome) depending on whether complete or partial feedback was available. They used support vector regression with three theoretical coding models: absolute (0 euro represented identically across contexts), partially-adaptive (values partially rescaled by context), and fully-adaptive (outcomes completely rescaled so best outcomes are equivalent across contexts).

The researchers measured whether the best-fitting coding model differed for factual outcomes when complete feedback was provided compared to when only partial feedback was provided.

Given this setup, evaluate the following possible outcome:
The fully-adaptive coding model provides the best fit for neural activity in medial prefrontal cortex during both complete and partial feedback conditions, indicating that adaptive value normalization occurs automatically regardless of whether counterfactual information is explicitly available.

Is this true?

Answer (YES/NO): NO